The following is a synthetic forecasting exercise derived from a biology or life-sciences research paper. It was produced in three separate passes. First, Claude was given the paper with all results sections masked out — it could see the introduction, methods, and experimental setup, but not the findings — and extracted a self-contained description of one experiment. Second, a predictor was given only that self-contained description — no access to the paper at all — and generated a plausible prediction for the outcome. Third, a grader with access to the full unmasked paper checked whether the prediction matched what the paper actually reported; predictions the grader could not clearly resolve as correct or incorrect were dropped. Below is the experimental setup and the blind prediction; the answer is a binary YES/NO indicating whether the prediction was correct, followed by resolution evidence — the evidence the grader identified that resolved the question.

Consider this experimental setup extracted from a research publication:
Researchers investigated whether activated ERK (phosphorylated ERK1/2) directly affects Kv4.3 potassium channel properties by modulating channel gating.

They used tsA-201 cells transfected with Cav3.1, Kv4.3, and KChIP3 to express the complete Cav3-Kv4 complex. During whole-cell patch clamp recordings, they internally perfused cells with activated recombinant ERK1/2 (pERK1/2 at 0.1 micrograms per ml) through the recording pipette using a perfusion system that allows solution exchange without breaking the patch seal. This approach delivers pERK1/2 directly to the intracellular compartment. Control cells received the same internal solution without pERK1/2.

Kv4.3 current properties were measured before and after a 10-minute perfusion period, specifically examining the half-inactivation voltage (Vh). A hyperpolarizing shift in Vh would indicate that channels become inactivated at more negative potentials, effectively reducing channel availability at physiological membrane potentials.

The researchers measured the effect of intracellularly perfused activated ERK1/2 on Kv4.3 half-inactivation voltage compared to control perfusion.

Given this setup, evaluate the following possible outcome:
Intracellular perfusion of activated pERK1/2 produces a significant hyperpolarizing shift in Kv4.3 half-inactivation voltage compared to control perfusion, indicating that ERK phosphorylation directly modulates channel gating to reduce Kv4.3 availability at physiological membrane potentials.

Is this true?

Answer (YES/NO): NO